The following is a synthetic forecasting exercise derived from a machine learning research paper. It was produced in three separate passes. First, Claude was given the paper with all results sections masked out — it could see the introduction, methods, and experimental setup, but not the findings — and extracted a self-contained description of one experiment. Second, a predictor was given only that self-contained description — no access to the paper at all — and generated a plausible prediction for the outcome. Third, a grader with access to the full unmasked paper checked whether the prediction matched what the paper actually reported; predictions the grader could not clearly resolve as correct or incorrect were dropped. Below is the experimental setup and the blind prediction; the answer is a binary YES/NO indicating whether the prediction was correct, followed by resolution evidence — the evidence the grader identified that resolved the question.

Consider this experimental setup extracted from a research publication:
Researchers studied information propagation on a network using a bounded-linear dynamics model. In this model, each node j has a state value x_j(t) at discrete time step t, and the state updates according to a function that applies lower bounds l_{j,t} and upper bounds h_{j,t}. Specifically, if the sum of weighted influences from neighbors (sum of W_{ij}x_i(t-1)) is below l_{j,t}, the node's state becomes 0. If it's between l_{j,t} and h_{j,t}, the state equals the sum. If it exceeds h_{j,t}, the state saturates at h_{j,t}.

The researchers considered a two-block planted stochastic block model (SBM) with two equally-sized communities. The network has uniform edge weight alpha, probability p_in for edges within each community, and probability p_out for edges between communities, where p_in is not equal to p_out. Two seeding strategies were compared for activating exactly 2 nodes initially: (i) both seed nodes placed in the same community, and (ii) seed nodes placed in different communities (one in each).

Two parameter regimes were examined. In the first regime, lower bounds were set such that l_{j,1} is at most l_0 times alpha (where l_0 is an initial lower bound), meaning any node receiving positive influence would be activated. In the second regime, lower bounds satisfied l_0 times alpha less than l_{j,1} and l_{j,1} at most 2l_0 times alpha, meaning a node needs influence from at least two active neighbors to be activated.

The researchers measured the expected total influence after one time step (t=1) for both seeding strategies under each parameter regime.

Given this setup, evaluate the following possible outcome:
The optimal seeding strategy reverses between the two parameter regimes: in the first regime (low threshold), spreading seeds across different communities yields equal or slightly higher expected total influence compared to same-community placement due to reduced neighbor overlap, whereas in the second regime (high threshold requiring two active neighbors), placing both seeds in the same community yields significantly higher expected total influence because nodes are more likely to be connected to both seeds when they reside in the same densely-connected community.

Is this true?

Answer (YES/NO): NO